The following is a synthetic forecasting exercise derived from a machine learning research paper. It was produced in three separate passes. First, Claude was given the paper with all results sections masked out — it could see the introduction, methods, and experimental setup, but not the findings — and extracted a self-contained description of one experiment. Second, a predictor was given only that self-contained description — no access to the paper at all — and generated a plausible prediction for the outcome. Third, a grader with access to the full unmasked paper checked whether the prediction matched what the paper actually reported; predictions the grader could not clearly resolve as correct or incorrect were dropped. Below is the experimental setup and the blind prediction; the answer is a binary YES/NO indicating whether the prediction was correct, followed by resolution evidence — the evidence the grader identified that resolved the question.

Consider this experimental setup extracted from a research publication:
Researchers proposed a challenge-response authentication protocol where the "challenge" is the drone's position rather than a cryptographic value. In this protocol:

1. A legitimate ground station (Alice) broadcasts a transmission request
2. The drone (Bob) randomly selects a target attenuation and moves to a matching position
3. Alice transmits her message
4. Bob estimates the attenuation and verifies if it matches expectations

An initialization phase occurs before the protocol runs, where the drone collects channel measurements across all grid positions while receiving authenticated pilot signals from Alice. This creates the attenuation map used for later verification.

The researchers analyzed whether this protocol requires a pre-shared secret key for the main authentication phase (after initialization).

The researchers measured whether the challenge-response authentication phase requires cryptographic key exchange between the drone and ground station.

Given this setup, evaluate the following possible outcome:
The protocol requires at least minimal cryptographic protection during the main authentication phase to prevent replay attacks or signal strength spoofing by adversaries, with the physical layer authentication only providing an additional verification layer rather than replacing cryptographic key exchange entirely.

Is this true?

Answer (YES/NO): NO